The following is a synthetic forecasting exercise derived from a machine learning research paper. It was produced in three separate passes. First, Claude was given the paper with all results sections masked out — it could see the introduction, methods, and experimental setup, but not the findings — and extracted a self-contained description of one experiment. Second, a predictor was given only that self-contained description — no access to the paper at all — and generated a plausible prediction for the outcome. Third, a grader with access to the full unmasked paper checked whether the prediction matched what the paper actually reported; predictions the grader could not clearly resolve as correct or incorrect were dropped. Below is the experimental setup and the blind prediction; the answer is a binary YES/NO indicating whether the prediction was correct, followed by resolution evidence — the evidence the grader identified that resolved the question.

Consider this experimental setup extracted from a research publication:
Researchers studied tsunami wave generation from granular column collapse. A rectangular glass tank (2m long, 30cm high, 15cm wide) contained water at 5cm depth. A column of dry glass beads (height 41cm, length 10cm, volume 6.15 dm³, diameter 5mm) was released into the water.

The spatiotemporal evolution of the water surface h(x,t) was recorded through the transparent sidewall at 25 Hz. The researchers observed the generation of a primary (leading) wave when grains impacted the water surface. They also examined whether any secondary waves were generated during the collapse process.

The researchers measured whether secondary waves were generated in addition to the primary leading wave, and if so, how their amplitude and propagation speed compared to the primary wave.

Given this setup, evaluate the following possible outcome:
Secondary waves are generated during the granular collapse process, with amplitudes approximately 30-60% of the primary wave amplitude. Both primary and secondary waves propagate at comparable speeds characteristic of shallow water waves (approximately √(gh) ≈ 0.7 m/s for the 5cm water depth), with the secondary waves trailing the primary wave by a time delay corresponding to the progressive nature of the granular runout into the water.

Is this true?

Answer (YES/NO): NO